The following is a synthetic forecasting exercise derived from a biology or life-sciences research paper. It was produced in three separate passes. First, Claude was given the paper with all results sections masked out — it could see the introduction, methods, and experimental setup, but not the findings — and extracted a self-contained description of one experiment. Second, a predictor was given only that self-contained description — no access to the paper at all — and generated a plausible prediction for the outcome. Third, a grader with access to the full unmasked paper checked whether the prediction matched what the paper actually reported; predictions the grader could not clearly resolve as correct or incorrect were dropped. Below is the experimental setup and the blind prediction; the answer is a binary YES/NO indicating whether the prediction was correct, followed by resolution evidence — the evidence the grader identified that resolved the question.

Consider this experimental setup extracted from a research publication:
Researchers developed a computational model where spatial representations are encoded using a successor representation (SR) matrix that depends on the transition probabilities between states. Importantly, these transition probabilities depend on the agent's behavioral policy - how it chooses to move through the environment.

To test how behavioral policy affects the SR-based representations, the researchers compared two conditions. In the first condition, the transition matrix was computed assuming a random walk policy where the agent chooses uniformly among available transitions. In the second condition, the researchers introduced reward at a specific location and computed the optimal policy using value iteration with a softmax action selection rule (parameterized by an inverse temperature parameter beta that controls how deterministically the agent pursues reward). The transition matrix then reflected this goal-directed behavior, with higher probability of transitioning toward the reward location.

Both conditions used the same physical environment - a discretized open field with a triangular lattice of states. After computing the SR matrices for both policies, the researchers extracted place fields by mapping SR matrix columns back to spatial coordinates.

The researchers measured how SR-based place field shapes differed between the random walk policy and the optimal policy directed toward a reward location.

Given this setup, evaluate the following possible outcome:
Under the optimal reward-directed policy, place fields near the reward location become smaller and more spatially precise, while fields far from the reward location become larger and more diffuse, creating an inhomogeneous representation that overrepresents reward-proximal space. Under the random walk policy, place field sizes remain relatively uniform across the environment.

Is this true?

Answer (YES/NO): NO